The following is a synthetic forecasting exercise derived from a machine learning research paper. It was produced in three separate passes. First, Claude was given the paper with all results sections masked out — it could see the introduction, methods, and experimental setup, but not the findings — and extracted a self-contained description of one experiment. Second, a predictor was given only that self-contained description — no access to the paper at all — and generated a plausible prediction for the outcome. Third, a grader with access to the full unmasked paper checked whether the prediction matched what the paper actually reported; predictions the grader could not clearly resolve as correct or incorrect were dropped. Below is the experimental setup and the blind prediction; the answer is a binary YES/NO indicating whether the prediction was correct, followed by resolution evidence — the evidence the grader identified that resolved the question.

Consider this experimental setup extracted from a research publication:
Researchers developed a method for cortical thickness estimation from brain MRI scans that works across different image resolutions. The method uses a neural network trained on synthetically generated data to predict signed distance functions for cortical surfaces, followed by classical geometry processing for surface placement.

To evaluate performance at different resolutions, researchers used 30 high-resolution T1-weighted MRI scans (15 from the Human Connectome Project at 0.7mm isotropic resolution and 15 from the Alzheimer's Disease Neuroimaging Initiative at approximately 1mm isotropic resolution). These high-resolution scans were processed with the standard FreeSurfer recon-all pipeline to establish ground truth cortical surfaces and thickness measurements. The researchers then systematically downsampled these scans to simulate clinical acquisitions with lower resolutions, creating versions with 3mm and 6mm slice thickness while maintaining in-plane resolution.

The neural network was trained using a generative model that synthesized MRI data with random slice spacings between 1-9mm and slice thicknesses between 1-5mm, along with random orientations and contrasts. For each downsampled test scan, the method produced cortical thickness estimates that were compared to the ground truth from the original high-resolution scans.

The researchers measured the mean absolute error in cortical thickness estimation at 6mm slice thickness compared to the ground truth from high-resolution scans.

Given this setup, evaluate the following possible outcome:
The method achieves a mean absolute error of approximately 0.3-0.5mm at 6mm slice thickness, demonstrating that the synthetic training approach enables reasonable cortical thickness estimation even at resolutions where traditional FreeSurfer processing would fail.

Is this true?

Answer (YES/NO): NO